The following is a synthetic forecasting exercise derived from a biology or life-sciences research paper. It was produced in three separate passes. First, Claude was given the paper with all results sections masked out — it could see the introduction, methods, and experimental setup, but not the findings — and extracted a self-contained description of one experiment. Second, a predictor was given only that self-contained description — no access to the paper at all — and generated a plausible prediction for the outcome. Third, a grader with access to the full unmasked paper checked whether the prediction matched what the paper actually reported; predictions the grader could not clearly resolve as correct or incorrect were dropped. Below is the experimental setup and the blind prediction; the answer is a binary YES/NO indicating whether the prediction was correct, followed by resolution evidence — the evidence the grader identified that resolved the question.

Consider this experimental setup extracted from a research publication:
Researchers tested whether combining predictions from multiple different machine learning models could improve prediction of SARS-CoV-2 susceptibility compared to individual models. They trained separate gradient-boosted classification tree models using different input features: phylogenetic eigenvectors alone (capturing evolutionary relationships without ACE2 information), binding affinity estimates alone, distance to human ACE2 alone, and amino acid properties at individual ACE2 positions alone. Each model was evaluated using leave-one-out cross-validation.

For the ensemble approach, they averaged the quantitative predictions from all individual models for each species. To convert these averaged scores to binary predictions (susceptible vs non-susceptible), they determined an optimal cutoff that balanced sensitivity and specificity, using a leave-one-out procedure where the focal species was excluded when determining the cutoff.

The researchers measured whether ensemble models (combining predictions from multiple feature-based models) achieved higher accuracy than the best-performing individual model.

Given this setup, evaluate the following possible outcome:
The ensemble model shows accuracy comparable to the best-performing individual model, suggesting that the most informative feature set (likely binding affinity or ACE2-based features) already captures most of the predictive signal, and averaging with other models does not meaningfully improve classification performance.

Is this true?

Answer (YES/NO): NO